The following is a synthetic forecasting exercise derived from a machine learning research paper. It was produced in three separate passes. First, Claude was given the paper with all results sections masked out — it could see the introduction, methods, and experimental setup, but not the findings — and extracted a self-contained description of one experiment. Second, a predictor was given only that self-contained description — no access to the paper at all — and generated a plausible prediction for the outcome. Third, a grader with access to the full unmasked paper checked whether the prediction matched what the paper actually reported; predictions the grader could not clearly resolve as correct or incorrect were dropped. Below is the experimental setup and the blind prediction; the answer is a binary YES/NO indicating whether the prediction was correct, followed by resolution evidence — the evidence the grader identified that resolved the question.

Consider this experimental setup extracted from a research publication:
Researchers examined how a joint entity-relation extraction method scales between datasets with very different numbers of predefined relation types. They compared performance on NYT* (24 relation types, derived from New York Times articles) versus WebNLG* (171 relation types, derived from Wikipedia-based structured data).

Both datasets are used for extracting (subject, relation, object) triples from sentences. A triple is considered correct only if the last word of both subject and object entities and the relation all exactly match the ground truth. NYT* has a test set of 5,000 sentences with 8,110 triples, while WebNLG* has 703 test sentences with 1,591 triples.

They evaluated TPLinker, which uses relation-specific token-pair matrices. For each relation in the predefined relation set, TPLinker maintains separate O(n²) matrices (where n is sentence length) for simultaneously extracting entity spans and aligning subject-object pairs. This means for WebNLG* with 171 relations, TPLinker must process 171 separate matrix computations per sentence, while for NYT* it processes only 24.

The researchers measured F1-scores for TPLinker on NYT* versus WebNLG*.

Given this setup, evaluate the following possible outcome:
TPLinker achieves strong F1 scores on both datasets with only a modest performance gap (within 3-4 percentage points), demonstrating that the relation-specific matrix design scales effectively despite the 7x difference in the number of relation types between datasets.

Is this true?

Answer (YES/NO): NO